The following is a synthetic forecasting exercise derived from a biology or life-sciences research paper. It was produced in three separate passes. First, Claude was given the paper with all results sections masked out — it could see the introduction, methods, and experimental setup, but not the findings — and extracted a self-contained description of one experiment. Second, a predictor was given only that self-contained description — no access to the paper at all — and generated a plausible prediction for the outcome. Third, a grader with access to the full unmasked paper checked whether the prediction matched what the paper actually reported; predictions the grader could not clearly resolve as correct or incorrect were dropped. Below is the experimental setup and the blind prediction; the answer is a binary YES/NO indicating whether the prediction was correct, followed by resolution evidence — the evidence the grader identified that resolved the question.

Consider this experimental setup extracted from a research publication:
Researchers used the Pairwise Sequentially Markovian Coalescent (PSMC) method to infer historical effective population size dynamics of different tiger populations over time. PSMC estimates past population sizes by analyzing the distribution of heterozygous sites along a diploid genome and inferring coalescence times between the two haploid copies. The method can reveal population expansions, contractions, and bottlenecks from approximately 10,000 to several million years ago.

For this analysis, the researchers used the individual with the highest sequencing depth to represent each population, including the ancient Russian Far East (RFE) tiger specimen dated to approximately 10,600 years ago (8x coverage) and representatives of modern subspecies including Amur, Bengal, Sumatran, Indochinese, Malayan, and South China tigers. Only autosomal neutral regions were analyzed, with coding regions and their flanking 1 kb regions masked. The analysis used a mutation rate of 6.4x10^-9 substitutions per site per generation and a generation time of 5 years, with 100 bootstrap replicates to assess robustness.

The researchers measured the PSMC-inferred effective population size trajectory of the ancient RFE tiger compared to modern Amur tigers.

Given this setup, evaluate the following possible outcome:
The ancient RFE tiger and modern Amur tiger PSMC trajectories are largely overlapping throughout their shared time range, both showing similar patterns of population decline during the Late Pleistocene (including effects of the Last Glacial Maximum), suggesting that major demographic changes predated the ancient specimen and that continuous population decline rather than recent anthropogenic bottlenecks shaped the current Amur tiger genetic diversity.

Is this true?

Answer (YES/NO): YES